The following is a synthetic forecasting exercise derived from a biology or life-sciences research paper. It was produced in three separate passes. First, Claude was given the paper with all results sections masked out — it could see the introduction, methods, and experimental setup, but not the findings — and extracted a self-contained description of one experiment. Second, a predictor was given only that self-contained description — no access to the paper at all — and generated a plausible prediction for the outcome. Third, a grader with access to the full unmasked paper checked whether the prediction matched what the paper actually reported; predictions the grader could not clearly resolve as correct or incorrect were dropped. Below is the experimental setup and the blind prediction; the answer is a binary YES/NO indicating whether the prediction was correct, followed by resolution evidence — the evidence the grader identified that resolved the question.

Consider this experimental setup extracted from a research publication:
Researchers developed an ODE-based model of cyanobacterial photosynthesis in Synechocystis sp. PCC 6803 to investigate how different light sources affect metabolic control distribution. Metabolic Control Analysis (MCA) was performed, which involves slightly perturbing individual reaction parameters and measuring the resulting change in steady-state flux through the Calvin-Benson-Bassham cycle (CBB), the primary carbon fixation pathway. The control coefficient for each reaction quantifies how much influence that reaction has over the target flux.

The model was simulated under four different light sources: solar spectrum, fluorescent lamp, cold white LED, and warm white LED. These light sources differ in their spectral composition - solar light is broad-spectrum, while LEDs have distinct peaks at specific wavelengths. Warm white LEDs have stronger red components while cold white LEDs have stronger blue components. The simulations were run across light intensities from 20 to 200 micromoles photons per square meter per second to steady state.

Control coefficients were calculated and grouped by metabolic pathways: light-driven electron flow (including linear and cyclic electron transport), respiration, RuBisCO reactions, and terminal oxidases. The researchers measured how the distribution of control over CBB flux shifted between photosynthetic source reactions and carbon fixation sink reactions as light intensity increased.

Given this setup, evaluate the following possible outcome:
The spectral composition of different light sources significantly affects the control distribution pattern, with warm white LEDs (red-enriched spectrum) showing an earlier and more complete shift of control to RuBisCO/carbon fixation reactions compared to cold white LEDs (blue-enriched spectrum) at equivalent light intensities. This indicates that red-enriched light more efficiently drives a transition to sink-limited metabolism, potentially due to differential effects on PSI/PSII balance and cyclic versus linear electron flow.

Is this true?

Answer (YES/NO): YES